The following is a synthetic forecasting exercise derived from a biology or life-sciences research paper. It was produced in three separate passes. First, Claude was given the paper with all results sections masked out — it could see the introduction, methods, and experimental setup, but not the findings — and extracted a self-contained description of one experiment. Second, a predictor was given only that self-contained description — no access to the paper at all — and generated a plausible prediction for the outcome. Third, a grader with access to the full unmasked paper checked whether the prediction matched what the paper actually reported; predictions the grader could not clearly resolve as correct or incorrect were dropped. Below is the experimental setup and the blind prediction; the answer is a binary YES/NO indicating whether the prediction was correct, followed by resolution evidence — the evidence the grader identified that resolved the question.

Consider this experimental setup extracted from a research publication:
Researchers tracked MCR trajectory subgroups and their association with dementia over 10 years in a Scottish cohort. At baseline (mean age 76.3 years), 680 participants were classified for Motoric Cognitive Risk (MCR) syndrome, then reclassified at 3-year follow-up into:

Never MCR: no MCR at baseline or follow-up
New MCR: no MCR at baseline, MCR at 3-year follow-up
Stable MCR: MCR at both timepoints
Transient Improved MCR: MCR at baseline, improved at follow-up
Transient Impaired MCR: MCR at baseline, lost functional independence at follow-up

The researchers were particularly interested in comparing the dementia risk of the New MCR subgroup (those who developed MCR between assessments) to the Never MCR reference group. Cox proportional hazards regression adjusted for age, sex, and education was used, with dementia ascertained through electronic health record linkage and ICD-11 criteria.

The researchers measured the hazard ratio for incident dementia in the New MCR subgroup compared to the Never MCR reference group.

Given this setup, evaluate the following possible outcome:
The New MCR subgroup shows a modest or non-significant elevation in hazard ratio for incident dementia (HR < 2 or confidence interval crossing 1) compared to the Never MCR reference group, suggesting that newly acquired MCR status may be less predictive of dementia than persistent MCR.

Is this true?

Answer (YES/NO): YES